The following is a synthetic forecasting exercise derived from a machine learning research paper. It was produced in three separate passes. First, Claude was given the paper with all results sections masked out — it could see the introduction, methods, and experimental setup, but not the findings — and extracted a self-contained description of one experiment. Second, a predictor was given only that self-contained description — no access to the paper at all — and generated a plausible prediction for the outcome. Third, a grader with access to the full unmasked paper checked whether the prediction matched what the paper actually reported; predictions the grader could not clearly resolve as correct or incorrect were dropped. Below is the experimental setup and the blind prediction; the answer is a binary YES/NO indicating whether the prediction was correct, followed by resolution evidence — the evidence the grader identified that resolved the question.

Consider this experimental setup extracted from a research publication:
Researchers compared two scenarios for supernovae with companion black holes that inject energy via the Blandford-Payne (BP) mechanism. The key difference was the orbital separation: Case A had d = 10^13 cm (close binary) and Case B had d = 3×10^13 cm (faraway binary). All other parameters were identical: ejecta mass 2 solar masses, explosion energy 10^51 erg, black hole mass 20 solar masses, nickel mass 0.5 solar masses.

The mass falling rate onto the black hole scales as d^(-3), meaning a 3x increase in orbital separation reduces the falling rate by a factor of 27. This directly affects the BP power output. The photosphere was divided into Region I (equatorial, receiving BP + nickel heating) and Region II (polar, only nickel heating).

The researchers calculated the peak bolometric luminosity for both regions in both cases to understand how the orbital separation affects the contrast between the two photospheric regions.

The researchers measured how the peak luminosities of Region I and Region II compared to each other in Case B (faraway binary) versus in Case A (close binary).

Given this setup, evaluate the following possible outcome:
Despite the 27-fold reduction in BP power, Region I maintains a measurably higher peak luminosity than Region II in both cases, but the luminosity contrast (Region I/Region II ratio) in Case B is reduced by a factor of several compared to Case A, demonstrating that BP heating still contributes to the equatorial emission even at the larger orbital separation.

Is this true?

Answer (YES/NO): NO